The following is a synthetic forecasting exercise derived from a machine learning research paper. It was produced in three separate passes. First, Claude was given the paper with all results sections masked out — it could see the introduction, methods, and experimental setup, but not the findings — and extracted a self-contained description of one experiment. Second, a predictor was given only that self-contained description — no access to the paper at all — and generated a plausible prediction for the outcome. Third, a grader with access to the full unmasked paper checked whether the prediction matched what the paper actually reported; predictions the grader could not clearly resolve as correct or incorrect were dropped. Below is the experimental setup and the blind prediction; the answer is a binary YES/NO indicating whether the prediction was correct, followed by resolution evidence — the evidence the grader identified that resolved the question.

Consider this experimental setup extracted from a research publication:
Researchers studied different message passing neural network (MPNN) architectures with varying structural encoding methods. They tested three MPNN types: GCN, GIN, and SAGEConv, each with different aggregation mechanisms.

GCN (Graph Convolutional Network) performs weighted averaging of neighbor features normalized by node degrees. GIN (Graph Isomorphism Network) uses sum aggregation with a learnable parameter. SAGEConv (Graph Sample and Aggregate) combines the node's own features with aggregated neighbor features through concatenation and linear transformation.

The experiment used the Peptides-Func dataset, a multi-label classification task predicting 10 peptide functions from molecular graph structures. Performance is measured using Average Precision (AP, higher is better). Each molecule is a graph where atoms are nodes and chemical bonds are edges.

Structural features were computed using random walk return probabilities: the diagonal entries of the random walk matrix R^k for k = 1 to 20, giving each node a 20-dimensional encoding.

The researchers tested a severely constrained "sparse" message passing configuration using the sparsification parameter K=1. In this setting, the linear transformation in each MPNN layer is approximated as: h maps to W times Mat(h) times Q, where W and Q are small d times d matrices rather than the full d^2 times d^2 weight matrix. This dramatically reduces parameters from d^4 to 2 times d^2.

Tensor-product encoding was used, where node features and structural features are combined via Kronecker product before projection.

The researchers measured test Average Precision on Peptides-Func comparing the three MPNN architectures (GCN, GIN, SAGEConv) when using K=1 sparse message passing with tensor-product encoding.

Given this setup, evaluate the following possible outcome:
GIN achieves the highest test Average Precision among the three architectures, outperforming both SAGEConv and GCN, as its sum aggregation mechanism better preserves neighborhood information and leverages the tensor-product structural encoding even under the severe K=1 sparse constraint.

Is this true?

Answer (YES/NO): YES